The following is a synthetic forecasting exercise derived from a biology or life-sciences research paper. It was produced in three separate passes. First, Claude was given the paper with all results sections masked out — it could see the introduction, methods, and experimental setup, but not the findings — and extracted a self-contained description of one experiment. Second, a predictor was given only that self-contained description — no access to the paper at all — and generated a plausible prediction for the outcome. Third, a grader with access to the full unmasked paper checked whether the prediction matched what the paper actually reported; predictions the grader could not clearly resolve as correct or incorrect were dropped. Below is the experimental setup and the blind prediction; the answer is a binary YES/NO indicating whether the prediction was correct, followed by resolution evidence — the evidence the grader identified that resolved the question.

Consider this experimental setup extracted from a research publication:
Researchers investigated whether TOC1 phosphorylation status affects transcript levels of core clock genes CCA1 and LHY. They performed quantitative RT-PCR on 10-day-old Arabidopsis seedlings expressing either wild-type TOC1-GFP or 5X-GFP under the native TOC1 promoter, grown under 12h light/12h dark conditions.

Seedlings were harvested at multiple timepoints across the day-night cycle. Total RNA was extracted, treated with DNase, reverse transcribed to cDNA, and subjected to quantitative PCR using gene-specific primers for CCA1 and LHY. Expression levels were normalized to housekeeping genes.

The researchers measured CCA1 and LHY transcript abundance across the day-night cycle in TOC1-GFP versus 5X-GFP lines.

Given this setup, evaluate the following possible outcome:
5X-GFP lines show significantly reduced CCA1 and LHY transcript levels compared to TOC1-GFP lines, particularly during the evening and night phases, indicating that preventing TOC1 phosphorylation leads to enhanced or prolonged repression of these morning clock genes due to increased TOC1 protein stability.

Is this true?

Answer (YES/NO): NO